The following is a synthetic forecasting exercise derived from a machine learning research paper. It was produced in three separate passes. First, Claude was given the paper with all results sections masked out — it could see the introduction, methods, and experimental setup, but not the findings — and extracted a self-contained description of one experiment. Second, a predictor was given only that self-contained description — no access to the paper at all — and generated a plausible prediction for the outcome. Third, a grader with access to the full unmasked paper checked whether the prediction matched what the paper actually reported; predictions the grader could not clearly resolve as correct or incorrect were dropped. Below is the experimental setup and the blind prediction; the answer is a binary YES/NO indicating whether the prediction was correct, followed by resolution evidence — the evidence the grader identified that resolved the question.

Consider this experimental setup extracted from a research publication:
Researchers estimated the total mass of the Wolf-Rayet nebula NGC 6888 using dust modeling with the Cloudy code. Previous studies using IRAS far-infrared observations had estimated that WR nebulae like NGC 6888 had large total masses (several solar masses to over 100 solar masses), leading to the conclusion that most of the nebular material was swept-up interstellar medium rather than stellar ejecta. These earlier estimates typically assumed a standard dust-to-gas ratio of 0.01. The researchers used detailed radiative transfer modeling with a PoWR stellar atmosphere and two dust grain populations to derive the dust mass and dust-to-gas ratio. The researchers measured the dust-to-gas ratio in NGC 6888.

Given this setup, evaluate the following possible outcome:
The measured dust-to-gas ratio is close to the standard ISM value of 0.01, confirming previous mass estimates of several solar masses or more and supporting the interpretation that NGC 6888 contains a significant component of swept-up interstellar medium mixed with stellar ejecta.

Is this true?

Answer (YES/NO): NO